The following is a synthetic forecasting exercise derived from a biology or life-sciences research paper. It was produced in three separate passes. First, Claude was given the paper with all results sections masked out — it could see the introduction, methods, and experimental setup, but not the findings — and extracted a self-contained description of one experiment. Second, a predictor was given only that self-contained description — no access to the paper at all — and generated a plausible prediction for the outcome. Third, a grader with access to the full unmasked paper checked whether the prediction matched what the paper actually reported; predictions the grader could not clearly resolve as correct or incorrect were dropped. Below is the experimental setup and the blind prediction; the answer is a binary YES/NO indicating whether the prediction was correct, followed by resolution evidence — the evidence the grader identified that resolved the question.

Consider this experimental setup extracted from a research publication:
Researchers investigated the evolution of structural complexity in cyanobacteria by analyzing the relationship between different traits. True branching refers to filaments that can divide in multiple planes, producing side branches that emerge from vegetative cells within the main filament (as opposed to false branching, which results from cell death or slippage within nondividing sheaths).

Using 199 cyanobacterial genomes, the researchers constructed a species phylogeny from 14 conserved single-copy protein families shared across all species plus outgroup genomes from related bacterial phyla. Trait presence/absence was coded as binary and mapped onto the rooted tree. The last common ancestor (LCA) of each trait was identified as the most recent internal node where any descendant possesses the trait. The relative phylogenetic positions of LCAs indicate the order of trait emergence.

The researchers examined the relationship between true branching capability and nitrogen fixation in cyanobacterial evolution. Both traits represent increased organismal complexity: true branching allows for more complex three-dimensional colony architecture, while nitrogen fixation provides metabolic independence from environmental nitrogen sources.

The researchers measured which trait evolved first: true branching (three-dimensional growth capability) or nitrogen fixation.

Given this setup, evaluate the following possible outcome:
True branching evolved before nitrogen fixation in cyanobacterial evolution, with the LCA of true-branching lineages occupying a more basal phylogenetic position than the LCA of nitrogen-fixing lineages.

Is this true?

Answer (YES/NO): NO